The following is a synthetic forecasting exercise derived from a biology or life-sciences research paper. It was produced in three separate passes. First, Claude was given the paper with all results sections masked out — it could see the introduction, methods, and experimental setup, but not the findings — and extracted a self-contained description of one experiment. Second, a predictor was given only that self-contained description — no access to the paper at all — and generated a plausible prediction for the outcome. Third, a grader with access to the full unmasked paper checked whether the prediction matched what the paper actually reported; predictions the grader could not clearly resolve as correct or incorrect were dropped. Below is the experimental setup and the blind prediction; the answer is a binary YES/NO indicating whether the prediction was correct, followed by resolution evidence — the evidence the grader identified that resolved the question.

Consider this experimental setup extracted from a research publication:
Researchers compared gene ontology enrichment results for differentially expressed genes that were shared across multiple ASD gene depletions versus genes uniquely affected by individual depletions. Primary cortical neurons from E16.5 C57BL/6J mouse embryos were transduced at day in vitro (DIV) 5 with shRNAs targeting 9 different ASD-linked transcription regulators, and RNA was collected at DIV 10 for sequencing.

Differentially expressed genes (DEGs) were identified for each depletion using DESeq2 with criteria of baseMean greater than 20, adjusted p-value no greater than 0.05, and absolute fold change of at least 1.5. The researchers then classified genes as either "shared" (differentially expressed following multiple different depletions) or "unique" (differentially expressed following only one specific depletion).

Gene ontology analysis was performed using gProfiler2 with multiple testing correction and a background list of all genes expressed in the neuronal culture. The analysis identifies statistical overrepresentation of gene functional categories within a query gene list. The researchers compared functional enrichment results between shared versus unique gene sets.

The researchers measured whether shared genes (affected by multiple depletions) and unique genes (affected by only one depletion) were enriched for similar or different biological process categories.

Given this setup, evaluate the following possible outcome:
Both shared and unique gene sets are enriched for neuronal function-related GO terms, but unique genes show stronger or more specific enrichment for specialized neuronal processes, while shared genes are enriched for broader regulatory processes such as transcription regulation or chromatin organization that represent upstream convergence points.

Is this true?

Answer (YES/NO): NO